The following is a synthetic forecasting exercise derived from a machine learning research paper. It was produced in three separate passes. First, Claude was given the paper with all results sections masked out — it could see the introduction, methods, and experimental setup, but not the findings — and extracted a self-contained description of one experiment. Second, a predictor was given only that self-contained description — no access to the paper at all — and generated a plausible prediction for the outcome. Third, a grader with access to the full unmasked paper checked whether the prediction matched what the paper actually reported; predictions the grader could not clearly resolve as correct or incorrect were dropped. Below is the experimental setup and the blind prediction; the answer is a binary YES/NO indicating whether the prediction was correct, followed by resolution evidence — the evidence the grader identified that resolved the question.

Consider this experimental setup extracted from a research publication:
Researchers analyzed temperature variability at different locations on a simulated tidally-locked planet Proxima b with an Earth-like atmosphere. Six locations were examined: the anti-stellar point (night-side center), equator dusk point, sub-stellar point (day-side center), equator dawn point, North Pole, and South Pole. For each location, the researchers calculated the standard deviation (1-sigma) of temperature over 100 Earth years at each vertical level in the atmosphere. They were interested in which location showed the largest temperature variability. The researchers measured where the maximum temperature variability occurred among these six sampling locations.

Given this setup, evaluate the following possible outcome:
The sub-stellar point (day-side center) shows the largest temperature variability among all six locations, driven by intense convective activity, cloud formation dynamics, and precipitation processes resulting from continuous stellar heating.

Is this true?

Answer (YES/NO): NO